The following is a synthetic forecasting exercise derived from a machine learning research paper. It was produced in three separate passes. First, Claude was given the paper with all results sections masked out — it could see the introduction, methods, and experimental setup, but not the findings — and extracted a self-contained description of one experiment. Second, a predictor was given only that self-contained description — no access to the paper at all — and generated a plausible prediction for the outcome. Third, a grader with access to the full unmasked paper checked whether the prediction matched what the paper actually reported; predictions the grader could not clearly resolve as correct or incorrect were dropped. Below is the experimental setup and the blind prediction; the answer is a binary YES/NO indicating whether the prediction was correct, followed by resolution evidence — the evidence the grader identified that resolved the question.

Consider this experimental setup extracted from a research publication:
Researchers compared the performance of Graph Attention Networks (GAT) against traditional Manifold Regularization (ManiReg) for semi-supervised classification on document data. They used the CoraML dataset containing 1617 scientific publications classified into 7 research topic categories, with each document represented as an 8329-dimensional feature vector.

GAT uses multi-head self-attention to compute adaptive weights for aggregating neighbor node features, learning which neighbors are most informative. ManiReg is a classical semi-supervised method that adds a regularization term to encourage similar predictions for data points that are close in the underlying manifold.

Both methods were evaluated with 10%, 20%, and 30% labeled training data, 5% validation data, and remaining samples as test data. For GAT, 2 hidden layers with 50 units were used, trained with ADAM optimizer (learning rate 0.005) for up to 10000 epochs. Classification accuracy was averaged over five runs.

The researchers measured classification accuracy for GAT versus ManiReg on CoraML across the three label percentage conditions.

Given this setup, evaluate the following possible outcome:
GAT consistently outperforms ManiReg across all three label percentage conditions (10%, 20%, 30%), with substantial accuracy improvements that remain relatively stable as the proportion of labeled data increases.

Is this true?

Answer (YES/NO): NO